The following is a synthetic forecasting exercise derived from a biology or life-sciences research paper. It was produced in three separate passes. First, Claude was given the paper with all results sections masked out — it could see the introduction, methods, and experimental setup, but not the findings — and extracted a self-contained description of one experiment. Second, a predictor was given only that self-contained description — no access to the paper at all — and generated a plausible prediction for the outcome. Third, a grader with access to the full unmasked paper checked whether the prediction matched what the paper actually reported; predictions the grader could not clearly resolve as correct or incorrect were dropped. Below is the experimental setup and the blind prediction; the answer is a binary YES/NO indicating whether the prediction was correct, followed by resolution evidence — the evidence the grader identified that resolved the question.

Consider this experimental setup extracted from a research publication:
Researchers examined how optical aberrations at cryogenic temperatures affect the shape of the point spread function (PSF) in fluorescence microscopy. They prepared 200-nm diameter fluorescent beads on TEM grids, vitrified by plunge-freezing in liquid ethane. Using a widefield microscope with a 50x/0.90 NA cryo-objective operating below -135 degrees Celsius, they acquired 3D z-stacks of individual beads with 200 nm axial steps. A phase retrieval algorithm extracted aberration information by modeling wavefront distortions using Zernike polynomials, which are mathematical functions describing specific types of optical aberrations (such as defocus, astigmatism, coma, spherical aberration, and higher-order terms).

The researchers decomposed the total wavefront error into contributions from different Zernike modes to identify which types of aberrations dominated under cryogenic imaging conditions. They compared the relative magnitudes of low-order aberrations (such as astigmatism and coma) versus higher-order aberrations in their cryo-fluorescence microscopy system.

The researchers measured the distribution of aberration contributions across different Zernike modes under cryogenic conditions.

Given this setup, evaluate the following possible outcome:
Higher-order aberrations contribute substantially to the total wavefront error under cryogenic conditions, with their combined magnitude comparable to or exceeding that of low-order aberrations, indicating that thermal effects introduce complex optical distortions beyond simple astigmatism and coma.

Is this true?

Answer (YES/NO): NO